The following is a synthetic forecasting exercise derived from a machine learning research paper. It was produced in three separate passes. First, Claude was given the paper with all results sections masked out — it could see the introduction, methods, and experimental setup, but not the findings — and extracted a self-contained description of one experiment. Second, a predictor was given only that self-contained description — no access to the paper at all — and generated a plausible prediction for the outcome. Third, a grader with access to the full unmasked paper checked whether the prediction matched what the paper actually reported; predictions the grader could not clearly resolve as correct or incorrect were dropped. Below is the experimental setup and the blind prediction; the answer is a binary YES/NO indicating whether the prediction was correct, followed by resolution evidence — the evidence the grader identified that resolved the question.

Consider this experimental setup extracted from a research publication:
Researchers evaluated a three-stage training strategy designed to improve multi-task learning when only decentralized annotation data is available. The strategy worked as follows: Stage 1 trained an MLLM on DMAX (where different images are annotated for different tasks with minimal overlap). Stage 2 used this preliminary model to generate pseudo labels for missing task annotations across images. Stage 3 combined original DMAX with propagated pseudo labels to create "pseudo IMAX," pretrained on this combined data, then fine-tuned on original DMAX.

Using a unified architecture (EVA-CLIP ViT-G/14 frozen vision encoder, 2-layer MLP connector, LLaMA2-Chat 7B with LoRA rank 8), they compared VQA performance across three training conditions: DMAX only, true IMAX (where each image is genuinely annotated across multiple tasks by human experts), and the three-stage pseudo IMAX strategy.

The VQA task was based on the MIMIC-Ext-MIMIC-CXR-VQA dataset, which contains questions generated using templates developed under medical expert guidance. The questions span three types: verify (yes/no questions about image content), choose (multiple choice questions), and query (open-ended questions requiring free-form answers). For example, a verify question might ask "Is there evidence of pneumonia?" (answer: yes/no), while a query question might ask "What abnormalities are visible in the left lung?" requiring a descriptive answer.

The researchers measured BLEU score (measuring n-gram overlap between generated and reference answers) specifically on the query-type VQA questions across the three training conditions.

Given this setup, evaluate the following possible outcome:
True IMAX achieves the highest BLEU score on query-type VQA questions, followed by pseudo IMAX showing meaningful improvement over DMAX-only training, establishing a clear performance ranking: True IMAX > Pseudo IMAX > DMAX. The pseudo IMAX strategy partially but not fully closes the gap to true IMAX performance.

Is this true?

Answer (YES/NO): NO